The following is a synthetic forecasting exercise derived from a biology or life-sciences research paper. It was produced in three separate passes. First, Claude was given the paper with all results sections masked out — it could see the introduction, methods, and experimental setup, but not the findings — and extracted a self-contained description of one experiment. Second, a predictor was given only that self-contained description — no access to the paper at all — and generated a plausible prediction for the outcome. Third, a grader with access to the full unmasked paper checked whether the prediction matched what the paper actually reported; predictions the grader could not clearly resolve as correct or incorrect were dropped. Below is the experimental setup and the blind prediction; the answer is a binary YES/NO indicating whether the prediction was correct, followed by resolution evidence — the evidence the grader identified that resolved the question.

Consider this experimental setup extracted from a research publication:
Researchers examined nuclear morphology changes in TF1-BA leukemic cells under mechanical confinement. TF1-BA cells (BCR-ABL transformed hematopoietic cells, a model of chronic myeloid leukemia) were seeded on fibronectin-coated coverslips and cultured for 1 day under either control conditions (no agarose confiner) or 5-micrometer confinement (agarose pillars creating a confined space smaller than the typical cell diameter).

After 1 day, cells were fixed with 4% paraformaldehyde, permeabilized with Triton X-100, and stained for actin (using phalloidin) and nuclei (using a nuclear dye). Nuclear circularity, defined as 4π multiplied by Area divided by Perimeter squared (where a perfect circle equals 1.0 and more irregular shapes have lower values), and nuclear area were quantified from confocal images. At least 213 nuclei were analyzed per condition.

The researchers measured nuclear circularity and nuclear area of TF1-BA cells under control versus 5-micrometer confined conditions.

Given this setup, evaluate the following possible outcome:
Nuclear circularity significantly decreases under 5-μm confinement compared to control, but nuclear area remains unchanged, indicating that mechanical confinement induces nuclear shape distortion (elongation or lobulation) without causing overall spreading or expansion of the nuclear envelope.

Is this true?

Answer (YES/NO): NO